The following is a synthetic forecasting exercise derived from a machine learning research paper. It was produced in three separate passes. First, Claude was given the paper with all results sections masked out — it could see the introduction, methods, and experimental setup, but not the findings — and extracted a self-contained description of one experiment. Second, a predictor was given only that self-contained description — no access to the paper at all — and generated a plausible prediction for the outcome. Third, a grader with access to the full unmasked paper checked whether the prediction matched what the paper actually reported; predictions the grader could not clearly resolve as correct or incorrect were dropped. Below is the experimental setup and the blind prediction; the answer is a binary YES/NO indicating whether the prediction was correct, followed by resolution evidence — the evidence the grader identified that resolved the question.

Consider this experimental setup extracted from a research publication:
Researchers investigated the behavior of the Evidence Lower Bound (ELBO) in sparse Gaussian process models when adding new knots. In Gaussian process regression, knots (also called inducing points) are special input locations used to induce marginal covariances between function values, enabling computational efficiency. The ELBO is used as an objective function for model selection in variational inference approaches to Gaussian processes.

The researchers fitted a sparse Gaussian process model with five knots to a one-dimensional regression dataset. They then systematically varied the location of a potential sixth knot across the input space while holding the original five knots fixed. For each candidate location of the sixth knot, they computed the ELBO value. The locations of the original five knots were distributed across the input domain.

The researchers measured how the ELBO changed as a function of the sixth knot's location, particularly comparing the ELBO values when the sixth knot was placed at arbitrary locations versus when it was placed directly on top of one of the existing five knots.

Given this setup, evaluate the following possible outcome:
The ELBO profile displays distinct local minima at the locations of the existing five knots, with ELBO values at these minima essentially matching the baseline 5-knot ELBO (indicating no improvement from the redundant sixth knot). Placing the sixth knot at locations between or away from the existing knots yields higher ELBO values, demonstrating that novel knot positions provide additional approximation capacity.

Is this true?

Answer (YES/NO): NO